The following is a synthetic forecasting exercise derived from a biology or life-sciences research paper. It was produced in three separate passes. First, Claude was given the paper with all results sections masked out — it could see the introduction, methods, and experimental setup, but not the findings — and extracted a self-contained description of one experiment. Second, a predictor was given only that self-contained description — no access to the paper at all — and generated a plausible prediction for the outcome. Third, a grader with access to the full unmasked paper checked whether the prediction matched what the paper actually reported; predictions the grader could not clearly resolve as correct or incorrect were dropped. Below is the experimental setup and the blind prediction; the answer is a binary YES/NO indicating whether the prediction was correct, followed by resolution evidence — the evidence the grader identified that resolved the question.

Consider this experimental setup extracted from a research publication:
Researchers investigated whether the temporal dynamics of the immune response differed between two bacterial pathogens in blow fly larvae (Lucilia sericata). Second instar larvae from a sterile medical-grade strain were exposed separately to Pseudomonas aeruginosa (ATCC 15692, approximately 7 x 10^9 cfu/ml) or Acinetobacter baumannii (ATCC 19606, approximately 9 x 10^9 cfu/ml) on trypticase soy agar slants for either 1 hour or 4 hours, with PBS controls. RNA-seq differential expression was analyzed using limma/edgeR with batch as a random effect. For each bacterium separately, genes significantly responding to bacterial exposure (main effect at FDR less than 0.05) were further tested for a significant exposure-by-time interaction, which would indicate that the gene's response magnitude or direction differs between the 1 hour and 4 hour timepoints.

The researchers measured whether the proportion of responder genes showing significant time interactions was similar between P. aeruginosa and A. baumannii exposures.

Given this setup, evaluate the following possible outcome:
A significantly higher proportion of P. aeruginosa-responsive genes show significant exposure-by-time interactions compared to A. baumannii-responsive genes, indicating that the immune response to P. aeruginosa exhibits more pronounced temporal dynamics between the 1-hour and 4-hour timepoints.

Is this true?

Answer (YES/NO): YES